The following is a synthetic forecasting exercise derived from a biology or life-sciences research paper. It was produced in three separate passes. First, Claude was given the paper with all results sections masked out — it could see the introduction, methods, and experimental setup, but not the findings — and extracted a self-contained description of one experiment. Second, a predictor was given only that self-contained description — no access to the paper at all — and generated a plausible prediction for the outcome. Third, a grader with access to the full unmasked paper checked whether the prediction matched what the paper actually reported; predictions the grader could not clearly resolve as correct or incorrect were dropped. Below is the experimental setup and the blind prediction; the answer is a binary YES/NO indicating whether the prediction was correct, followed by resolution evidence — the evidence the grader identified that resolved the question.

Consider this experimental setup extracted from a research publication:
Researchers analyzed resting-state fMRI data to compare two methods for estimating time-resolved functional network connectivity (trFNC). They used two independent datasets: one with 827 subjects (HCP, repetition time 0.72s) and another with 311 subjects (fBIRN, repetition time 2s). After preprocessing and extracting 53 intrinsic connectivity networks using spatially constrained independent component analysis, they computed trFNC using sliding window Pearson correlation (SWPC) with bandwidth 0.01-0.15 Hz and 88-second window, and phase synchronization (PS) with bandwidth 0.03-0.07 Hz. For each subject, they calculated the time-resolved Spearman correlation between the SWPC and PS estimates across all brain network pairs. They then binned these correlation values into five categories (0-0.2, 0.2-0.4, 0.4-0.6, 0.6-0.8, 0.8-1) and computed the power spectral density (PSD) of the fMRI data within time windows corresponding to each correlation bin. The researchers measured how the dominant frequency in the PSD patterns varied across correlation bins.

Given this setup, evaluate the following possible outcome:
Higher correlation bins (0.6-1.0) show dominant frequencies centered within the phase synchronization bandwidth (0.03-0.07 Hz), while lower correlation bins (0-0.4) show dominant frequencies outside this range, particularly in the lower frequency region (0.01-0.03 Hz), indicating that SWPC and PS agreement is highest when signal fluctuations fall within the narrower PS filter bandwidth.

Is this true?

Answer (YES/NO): YES